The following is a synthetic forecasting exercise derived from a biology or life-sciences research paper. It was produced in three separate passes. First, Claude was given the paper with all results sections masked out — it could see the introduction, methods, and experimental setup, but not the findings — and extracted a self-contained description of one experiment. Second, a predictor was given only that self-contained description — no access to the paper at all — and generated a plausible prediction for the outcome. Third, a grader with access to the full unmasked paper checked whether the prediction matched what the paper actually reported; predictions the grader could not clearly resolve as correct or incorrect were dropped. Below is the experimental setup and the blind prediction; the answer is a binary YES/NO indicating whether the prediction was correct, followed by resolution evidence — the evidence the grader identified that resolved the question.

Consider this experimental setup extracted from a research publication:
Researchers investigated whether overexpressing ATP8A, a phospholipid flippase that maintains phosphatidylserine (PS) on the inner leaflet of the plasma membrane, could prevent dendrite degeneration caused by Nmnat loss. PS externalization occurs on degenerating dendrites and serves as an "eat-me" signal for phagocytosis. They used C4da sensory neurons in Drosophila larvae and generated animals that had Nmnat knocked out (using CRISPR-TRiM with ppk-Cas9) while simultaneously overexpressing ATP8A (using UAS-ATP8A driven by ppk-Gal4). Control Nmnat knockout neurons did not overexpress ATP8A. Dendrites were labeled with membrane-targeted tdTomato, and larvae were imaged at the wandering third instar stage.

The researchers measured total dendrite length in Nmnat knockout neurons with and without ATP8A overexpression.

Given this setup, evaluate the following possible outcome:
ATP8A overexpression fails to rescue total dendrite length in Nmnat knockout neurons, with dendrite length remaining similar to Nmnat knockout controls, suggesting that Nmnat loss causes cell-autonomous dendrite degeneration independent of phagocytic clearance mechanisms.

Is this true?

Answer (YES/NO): NO